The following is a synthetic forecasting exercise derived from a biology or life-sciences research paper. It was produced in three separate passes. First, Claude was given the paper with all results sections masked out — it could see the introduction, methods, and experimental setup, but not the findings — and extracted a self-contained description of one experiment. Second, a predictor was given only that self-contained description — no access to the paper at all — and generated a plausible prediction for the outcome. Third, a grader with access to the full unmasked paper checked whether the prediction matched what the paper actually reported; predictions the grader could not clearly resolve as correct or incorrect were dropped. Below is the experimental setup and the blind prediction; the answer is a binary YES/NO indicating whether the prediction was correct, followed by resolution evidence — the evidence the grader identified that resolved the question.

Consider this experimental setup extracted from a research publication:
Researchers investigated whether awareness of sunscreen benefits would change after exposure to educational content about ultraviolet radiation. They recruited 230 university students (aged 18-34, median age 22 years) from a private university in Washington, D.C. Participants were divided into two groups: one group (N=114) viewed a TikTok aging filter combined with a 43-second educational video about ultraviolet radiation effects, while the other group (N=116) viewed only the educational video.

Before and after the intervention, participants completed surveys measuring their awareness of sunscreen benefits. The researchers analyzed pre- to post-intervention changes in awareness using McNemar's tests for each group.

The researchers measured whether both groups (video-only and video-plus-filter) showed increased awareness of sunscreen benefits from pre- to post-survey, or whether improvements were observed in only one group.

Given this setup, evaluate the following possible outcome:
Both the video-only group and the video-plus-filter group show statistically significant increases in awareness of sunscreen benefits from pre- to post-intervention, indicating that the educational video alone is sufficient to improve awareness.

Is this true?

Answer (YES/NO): YES